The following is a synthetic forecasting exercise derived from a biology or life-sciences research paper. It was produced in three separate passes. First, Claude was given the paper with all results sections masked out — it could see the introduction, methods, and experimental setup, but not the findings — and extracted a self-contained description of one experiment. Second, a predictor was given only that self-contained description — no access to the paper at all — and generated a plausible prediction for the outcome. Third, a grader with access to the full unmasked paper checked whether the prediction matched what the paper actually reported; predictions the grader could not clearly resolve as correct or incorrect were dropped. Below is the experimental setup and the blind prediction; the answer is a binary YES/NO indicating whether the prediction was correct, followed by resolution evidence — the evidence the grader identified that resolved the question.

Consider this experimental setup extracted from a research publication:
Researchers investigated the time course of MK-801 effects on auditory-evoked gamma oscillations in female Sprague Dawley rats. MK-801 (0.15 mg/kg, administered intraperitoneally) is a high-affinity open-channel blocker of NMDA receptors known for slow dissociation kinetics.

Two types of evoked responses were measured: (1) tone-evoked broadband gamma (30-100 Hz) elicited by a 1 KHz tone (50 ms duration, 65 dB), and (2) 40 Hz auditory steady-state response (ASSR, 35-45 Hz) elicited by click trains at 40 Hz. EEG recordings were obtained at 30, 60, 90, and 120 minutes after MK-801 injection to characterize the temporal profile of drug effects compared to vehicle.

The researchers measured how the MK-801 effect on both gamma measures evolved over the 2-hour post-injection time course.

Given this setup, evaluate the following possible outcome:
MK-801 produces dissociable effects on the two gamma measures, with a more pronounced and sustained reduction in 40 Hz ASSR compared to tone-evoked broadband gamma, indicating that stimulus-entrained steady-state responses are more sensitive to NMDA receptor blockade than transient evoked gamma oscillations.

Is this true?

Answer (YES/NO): NO